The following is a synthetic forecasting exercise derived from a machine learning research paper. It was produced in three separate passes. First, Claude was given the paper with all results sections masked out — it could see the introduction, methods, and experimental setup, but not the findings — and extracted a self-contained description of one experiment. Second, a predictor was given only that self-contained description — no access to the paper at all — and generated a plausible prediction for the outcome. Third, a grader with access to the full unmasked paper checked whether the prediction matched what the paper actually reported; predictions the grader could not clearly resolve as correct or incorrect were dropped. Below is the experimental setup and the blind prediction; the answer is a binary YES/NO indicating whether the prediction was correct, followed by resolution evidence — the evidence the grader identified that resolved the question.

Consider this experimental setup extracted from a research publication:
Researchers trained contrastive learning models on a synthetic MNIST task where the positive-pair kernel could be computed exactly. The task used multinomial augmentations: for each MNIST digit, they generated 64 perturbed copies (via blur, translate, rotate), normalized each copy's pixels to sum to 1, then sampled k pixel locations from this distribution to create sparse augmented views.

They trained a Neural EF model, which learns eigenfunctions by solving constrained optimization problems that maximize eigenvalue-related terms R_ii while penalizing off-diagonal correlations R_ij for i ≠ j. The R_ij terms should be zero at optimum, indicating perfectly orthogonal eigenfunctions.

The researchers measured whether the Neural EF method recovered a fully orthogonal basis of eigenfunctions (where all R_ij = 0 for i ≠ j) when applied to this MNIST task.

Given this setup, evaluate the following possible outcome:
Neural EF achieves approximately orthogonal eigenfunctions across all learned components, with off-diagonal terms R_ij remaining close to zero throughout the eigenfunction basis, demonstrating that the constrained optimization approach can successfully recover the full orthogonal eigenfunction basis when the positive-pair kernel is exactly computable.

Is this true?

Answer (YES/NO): NO